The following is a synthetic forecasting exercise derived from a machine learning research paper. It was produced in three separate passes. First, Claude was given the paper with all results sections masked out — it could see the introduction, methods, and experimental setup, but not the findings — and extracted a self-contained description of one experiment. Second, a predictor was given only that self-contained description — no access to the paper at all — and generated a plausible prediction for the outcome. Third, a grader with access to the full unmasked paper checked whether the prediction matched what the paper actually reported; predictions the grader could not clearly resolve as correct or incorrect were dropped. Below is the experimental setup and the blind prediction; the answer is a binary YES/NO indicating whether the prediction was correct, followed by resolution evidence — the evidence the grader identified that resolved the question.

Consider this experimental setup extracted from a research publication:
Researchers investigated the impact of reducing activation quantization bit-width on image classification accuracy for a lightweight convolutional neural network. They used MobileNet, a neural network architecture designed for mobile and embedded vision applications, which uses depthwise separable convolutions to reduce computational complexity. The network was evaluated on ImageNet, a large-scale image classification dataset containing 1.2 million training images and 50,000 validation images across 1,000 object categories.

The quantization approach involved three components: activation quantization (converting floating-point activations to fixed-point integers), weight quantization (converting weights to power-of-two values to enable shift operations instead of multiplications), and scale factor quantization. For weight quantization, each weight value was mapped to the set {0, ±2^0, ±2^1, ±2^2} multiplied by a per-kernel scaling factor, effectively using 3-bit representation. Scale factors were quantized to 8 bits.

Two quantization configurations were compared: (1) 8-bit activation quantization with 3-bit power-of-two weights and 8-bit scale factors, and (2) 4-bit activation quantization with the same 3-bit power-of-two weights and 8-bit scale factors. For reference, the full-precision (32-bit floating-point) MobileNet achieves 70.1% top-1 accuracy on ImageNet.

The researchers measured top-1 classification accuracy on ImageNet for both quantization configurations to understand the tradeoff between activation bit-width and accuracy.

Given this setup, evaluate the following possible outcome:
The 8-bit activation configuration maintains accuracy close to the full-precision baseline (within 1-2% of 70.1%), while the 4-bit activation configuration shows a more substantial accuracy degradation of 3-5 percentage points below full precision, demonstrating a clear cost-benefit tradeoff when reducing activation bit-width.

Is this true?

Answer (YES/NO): NO